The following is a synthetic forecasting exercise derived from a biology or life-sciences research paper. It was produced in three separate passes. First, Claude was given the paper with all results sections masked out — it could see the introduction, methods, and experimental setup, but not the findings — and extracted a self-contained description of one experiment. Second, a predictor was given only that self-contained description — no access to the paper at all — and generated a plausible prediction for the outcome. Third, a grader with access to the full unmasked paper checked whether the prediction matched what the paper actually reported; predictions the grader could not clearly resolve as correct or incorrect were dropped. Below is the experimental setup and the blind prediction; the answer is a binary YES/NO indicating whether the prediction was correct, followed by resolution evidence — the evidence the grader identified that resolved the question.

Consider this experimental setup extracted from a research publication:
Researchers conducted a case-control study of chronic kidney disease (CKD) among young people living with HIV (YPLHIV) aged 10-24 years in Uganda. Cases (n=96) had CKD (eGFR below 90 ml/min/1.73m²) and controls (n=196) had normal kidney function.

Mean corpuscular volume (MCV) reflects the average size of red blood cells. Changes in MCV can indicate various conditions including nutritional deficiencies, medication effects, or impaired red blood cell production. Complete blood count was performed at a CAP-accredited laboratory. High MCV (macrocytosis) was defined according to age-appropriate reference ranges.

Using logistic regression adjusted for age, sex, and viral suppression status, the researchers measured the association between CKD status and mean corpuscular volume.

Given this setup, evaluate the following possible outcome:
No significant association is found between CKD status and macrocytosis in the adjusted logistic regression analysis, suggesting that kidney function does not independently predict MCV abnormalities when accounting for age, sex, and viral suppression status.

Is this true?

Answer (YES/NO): NO